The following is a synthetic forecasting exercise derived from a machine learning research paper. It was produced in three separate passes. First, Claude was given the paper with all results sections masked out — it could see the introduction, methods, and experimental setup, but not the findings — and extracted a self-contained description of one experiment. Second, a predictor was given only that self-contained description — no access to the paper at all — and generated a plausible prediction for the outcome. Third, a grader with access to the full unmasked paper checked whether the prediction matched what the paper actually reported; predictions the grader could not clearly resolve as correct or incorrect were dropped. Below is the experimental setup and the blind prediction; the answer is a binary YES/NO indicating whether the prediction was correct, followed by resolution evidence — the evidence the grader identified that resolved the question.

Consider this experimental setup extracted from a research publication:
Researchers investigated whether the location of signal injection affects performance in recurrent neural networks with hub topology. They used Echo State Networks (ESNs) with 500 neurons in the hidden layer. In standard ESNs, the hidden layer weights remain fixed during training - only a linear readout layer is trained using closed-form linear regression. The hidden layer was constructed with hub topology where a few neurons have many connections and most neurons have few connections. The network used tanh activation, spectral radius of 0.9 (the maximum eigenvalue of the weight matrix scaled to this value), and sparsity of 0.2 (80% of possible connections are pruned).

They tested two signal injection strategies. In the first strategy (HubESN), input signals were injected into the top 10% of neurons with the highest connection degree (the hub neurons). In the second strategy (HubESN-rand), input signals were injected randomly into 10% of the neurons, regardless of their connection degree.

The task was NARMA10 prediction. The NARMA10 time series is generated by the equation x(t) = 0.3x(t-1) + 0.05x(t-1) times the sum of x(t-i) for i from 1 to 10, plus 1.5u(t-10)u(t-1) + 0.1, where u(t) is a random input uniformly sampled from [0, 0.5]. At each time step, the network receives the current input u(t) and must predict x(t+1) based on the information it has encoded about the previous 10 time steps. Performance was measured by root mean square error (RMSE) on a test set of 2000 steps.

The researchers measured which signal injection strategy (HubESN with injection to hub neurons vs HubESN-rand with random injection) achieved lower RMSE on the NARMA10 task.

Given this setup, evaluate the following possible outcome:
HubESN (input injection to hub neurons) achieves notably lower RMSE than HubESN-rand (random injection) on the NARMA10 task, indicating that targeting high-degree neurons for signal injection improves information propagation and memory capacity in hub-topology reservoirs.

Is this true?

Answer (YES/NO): NO